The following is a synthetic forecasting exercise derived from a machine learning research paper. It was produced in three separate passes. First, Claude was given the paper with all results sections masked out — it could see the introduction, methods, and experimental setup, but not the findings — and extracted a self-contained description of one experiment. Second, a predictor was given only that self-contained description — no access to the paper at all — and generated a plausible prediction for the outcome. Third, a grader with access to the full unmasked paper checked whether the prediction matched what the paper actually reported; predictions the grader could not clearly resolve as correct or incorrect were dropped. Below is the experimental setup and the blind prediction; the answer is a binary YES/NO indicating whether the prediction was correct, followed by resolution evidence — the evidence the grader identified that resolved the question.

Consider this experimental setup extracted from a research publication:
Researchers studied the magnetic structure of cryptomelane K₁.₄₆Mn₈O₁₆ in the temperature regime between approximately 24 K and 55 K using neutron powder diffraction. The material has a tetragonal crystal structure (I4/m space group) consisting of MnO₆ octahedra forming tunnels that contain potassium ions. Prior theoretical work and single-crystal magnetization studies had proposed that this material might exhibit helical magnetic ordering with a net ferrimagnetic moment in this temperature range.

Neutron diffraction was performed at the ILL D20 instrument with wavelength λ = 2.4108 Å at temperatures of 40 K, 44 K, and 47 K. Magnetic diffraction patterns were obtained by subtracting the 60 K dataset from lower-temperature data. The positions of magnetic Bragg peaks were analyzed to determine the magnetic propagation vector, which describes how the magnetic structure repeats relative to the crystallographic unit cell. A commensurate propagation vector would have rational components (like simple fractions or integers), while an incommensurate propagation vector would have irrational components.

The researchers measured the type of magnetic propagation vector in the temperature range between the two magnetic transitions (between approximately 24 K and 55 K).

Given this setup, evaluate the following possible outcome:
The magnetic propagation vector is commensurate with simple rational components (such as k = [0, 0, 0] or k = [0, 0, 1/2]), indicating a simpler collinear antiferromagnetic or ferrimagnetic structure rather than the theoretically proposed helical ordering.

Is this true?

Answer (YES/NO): NO